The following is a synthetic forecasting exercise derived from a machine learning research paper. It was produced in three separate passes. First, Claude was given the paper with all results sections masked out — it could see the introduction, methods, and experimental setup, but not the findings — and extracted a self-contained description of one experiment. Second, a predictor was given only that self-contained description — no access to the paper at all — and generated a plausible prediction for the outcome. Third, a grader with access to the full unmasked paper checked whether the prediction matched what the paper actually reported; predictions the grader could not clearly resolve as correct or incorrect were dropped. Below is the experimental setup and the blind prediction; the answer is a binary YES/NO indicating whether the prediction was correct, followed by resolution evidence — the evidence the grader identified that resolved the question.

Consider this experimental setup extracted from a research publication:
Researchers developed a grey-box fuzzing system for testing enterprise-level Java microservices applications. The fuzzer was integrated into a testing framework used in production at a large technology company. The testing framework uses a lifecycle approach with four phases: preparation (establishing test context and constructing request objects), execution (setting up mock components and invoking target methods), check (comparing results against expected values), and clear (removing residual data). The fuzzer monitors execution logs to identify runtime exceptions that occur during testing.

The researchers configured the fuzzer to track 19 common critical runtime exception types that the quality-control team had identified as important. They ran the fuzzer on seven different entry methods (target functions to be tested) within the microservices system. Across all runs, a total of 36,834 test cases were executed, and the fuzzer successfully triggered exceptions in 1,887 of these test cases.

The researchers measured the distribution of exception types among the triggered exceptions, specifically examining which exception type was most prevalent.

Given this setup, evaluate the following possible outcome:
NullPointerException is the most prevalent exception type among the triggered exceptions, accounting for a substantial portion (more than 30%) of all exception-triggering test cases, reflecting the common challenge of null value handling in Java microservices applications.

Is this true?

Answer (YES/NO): YES